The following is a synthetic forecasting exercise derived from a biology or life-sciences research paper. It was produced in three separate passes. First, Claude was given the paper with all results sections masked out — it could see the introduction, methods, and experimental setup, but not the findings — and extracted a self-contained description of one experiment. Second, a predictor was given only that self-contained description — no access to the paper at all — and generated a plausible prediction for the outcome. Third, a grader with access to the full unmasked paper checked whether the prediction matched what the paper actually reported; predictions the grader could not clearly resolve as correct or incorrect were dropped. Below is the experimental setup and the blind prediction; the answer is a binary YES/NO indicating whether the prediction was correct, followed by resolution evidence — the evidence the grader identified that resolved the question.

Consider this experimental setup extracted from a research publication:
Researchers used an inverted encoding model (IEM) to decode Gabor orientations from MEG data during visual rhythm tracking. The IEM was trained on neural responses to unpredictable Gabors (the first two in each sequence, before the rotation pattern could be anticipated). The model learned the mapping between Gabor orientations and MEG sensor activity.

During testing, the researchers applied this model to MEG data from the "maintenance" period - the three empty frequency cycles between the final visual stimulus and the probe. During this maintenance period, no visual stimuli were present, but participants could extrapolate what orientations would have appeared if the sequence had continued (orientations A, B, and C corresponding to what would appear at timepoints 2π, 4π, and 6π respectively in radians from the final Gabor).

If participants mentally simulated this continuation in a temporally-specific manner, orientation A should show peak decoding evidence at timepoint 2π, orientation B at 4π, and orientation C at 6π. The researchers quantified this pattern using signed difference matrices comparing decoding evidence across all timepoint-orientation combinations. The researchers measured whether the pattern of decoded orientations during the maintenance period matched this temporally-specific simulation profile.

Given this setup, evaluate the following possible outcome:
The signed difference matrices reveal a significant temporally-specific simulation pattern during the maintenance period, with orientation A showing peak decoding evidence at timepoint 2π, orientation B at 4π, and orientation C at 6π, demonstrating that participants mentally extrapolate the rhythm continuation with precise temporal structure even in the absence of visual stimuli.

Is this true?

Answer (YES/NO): YES